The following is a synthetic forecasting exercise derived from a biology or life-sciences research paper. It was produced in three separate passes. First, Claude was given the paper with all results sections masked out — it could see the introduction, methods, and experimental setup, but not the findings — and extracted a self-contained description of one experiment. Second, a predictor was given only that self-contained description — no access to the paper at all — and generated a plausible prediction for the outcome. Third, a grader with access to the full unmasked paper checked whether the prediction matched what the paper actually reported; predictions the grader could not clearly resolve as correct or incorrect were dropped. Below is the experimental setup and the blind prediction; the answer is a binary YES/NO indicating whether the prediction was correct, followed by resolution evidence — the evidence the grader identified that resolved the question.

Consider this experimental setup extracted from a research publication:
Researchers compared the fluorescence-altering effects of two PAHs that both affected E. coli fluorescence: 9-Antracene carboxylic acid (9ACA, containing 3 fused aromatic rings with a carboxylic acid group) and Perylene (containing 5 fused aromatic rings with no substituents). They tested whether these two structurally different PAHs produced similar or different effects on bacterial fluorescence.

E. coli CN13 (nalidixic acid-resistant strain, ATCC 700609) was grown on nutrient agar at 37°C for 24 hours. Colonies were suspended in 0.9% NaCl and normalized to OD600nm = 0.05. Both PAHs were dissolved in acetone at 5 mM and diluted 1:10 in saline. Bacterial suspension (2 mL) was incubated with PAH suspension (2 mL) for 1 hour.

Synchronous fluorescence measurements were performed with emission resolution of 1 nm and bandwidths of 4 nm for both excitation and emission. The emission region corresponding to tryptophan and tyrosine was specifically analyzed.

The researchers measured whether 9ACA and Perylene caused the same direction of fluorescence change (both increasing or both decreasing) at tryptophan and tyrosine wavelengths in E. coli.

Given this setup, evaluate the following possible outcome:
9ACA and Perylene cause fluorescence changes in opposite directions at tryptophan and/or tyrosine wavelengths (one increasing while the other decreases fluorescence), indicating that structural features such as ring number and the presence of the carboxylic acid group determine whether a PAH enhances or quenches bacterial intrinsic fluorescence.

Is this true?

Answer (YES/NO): NO